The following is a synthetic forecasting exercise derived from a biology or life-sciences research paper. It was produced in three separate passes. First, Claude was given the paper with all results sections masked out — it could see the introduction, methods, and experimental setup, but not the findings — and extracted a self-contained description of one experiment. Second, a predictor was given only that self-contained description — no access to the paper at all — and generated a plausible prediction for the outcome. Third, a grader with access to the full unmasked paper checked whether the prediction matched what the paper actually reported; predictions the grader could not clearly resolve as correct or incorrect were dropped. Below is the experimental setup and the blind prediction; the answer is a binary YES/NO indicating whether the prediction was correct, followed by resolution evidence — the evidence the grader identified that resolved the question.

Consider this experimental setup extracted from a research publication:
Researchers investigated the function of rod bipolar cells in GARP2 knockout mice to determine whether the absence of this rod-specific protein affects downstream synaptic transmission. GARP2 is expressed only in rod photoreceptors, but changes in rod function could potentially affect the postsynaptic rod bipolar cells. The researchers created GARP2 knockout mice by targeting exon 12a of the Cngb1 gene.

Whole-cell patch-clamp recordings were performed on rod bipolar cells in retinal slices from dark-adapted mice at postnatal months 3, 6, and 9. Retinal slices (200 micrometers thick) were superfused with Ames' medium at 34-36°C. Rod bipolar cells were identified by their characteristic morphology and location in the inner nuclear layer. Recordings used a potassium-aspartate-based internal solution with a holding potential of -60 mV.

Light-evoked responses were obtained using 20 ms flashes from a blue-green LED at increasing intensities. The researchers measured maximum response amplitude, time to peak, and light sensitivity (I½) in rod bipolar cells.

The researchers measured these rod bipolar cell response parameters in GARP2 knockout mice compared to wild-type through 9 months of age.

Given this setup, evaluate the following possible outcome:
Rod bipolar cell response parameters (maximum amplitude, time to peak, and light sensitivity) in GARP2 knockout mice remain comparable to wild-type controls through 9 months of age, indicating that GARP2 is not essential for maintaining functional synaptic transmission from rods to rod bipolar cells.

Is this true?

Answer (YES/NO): YES